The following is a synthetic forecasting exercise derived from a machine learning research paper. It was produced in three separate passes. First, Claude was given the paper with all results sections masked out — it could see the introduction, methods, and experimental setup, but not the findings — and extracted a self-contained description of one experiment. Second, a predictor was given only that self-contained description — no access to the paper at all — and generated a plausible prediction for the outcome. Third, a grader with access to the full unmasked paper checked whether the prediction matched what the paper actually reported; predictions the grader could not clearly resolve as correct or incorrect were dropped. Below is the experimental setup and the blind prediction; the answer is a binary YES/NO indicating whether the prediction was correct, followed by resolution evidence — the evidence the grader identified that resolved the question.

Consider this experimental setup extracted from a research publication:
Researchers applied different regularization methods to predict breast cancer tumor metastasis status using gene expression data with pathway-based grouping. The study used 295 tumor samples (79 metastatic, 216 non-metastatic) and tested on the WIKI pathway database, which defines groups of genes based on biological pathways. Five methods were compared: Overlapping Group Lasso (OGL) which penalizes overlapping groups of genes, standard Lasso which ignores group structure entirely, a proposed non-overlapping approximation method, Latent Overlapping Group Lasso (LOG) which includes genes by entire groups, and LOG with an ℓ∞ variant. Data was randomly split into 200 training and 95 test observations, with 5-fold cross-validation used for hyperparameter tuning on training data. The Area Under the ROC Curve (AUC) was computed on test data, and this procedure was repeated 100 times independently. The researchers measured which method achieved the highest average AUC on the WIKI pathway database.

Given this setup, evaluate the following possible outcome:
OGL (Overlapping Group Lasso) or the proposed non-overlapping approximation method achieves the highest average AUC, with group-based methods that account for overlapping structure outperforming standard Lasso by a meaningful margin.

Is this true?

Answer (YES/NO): NO